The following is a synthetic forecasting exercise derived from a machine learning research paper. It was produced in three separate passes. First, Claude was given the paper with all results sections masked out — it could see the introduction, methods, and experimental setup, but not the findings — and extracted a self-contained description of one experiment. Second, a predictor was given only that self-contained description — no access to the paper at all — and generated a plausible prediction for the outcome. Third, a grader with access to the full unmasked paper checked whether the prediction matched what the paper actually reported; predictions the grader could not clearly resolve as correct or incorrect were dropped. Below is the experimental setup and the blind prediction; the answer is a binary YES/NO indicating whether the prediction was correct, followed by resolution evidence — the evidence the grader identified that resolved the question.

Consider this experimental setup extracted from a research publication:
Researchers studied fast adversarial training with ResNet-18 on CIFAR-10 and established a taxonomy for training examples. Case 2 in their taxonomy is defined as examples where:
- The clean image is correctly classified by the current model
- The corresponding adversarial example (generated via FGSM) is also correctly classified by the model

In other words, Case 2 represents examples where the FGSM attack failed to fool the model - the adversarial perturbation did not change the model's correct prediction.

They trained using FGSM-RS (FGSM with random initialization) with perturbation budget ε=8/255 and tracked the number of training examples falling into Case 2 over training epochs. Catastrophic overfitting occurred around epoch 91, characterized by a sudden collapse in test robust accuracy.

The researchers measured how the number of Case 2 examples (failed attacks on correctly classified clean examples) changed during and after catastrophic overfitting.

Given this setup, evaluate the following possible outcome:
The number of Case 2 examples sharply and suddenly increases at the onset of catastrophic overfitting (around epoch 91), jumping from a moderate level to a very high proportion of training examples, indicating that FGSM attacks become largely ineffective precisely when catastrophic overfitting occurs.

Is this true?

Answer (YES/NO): NO